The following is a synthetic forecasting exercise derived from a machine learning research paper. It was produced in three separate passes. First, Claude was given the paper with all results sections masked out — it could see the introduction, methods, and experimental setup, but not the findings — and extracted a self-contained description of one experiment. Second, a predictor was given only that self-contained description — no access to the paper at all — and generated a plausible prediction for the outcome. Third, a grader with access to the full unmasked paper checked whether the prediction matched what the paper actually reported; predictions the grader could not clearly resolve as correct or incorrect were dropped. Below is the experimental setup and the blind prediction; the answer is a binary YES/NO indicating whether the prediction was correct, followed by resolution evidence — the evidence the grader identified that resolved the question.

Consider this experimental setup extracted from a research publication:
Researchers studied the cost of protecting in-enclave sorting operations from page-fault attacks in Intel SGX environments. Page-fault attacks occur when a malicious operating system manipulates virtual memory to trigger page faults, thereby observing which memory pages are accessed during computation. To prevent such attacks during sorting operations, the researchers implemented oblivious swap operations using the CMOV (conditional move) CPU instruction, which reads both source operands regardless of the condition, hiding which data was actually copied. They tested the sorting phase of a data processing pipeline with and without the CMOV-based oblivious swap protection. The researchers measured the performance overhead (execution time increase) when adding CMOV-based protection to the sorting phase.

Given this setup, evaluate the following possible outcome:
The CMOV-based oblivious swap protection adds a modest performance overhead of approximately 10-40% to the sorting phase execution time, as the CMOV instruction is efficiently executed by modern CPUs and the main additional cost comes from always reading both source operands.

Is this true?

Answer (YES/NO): NO